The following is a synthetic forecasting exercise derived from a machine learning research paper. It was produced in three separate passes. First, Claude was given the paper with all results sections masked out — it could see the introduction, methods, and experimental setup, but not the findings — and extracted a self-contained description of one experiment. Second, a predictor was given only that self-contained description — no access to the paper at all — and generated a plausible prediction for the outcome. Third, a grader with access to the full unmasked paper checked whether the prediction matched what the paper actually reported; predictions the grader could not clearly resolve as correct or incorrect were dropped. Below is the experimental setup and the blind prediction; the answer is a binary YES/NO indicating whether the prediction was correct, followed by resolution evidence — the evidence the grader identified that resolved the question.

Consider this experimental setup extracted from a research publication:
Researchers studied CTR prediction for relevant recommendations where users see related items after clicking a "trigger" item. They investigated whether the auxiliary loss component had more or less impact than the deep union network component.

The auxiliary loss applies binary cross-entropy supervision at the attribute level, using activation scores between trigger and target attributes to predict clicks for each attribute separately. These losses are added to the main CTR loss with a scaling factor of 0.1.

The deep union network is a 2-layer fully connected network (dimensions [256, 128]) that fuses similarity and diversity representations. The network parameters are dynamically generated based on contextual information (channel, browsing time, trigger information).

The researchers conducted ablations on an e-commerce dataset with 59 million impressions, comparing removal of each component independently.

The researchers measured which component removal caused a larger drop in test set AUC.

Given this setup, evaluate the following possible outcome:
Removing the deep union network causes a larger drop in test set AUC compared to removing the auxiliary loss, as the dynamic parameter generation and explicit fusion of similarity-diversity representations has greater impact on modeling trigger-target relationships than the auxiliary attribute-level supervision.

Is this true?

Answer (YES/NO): YES